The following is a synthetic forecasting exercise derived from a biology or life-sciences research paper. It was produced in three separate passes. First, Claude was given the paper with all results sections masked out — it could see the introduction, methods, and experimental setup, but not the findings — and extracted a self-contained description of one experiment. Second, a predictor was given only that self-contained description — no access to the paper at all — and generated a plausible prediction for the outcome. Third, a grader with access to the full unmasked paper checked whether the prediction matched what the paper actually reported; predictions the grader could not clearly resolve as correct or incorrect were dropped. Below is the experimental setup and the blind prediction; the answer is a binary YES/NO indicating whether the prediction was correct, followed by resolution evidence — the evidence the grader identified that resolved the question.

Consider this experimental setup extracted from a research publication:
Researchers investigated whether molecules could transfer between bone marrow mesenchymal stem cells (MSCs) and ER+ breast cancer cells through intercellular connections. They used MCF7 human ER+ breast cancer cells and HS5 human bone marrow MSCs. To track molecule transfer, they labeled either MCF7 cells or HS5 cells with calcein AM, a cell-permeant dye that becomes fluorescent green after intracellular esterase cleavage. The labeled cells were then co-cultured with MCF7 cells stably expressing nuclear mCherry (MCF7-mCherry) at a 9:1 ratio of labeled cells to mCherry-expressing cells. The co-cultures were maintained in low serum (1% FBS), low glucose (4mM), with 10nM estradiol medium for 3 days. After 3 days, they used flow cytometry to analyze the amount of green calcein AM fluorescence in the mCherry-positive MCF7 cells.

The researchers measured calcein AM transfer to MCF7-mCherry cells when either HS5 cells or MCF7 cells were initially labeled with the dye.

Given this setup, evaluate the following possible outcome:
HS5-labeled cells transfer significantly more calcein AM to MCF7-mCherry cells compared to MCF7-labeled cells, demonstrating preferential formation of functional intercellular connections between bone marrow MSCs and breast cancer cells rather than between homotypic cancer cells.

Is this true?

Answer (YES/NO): YES